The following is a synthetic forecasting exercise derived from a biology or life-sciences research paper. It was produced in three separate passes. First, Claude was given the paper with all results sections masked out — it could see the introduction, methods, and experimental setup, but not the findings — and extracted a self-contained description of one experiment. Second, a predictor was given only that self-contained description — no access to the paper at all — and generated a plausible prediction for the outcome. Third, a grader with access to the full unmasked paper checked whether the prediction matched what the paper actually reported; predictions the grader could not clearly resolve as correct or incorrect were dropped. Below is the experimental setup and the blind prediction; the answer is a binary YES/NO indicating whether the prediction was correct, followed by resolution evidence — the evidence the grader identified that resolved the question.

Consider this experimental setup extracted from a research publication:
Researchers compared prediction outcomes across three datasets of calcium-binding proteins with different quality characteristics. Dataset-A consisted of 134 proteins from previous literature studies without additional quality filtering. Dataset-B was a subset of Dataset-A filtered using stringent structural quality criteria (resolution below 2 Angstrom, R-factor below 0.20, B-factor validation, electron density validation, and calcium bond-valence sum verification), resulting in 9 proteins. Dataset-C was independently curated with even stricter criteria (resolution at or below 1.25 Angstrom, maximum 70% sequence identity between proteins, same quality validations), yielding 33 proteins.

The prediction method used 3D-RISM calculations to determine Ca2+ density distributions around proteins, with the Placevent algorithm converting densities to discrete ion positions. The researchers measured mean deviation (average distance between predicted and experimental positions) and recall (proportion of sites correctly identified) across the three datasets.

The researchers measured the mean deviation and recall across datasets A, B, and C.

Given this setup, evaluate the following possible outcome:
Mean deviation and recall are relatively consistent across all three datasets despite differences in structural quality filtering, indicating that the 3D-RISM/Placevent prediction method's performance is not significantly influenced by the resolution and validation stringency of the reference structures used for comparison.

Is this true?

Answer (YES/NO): NO